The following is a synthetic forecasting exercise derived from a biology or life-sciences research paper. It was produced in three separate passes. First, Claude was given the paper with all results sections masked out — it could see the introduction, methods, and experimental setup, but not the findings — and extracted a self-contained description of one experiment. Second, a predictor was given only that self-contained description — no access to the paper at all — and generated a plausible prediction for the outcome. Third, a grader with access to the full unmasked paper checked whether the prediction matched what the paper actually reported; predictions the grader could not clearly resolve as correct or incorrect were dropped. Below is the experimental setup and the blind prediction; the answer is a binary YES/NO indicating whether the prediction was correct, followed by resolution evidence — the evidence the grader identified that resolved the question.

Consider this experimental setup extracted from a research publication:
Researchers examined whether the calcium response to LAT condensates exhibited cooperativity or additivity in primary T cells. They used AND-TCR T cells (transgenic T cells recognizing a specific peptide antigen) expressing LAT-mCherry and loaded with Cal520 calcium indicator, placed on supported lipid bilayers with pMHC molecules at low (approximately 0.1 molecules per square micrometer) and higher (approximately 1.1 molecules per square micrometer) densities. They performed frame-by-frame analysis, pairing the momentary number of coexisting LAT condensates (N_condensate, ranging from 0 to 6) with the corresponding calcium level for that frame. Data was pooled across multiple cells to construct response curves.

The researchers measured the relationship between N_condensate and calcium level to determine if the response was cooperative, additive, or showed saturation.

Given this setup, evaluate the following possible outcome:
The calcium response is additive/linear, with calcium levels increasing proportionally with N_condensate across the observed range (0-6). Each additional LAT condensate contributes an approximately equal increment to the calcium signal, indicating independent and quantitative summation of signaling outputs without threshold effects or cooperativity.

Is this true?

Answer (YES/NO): YES